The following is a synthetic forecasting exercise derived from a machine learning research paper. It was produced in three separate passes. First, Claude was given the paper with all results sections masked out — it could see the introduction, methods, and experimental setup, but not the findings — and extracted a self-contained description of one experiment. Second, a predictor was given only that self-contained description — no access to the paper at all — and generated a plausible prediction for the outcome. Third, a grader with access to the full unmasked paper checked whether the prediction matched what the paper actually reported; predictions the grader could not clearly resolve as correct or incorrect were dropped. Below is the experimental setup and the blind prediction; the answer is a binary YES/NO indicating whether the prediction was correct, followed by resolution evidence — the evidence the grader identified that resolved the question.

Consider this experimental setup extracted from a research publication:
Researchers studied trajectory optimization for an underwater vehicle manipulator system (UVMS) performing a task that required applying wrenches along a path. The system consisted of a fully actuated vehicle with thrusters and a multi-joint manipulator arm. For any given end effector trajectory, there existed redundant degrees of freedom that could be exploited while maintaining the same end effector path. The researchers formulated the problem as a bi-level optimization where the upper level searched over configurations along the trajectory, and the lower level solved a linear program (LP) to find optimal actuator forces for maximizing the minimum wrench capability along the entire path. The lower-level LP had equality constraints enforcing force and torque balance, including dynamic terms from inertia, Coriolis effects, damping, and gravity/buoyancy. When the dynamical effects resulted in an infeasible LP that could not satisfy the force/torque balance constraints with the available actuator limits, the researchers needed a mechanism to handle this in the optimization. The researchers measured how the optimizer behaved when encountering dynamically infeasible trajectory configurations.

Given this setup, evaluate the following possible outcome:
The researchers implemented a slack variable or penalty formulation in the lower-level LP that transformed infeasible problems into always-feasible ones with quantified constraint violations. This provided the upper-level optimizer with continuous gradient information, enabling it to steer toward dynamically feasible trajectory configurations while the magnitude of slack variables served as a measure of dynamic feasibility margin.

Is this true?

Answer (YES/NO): NO